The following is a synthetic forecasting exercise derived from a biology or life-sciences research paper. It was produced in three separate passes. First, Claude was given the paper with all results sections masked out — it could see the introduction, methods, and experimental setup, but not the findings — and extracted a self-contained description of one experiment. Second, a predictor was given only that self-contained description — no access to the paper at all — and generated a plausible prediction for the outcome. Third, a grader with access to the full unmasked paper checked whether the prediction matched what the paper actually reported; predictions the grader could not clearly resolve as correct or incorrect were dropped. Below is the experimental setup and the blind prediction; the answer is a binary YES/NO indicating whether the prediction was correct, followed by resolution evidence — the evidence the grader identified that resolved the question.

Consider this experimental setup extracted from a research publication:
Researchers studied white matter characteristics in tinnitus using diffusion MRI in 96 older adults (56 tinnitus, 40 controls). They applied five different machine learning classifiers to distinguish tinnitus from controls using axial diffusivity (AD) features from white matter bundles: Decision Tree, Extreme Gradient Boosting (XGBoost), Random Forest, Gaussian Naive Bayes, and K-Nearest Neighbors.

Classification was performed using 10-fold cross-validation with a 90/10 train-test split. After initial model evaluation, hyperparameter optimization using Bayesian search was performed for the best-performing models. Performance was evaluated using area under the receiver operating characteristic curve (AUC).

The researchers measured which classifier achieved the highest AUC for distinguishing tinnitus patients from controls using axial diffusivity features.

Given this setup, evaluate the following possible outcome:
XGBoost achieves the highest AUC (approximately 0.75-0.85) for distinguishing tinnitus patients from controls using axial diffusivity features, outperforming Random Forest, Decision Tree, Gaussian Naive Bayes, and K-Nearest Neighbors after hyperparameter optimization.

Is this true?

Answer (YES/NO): NO